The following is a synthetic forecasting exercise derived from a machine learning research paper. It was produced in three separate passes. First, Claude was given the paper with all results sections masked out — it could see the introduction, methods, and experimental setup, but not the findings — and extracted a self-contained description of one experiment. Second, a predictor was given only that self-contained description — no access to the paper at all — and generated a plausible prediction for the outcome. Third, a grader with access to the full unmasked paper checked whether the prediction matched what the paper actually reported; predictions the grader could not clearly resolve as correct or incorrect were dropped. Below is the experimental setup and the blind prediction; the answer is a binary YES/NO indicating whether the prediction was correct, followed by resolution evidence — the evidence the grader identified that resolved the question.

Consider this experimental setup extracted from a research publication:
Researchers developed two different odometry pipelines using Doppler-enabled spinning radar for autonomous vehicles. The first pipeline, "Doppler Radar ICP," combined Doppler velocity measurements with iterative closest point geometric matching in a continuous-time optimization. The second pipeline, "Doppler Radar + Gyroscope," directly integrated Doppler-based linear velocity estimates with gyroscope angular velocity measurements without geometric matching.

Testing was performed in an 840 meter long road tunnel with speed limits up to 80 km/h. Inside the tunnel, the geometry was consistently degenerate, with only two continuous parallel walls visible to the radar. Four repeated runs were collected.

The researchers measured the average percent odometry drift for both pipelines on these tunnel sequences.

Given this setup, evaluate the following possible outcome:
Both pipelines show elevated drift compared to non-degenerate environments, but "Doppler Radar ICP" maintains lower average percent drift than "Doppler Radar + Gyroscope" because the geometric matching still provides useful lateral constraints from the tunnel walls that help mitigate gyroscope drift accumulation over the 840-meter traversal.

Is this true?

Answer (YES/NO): NO